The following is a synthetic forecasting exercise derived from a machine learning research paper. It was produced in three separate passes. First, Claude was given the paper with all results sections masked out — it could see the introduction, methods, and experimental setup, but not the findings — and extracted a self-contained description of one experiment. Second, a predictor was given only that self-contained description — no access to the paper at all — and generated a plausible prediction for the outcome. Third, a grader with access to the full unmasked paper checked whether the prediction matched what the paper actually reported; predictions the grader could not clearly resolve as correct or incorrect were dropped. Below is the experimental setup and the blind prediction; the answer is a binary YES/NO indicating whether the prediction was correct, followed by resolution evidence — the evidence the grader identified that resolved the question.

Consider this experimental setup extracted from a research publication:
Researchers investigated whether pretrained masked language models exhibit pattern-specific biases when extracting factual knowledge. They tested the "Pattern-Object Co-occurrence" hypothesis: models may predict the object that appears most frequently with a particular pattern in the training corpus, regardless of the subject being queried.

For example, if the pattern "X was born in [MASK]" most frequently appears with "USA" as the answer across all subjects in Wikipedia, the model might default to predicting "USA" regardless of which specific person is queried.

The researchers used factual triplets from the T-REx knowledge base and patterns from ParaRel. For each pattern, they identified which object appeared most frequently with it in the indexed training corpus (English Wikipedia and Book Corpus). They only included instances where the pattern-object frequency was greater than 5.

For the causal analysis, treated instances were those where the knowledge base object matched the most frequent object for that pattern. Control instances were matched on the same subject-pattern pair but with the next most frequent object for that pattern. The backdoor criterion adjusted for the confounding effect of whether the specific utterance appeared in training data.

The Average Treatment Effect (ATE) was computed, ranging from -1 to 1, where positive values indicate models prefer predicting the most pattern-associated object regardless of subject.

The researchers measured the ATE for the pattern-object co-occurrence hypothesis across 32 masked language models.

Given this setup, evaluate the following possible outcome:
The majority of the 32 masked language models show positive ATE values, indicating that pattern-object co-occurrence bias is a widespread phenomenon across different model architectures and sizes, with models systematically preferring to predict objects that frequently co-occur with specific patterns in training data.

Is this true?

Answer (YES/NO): YES